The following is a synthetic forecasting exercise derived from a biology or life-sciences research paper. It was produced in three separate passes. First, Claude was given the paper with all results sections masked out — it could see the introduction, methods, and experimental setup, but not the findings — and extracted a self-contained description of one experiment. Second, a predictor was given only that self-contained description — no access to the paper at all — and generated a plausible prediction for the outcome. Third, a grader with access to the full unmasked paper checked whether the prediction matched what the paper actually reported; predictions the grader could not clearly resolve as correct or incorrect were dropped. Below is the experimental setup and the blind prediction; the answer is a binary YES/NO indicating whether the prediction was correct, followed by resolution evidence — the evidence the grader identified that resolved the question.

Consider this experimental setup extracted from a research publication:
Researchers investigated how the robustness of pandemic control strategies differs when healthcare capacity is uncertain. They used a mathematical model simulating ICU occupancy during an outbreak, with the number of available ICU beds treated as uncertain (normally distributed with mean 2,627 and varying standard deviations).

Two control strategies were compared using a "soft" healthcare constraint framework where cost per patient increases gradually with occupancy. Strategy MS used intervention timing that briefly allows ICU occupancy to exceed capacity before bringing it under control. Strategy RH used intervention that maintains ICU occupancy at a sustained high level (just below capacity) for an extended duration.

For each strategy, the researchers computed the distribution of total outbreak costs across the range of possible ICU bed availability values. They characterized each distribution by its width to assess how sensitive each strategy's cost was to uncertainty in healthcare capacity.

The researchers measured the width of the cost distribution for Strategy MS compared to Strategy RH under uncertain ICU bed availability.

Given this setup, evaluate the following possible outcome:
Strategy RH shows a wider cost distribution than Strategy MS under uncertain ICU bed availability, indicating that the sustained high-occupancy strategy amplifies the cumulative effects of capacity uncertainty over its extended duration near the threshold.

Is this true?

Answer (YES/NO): YES